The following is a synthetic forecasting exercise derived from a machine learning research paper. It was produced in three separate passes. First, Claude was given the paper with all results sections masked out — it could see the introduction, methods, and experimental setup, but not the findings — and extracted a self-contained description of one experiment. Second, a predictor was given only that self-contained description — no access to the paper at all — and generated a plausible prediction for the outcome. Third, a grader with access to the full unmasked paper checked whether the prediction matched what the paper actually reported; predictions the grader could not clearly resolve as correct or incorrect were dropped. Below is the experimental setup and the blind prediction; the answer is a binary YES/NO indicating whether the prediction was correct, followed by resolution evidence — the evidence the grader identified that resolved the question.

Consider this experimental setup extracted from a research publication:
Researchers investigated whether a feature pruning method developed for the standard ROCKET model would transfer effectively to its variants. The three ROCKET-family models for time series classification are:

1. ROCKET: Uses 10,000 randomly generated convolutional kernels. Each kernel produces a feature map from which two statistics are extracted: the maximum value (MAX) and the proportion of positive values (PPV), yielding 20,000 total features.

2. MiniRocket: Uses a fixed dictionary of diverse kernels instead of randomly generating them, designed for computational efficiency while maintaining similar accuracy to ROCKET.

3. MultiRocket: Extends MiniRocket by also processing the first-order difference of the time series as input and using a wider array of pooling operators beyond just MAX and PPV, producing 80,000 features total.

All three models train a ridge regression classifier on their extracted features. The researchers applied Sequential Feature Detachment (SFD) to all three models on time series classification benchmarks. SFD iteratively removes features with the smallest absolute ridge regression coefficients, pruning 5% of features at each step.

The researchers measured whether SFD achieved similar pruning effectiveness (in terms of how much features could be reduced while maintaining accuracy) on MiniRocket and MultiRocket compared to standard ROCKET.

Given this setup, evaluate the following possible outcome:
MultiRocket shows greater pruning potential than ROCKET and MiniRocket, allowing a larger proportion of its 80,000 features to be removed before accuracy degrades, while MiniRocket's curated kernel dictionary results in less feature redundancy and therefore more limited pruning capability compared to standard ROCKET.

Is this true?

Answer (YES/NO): YES